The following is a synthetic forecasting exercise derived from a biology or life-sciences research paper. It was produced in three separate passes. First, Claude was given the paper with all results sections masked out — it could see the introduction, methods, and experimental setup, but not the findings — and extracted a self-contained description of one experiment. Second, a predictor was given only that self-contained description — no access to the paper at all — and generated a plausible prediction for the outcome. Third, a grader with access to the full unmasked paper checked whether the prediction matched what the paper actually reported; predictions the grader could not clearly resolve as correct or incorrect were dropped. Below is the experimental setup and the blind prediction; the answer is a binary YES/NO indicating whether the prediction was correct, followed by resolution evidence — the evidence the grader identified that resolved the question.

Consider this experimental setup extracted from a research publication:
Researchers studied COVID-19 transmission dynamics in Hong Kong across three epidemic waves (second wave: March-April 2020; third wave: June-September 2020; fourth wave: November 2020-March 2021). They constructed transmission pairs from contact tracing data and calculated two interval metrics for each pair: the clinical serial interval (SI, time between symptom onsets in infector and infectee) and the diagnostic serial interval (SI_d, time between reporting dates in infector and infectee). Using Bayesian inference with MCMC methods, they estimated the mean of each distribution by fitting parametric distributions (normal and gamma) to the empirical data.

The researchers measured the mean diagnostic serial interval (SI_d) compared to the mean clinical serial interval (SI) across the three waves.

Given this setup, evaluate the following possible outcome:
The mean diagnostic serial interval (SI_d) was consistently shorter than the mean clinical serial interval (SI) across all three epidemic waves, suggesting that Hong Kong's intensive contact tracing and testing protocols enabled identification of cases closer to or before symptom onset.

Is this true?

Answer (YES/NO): YES